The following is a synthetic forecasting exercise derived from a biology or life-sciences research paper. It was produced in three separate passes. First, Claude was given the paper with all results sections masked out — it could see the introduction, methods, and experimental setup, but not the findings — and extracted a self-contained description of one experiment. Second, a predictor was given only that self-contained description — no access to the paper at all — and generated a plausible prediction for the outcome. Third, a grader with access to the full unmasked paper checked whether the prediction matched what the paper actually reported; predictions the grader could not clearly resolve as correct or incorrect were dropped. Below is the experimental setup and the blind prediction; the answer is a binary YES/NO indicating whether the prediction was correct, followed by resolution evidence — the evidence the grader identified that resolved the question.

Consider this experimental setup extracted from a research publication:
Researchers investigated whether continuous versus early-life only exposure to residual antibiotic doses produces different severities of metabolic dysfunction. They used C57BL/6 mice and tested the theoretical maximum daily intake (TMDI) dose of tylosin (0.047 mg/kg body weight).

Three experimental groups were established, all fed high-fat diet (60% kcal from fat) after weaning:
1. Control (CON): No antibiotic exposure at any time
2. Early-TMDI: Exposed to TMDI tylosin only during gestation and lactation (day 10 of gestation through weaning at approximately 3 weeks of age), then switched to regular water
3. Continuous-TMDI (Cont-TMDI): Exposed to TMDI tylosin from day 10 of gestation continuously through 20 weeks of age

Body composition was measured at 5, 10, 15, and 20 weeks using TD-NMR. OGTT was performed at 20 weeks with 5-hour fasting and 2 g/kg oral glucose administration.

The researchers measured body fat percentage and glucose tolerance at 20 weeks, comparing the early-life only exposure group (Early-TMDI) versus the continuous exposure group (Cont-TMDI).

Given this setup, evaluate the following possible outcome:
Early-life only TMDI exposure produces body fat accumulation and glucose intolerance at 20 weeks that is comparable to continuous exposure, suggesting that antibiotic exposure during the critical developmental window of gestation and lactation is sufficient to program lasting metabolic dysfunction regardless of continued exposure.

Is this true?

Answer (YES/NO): NO